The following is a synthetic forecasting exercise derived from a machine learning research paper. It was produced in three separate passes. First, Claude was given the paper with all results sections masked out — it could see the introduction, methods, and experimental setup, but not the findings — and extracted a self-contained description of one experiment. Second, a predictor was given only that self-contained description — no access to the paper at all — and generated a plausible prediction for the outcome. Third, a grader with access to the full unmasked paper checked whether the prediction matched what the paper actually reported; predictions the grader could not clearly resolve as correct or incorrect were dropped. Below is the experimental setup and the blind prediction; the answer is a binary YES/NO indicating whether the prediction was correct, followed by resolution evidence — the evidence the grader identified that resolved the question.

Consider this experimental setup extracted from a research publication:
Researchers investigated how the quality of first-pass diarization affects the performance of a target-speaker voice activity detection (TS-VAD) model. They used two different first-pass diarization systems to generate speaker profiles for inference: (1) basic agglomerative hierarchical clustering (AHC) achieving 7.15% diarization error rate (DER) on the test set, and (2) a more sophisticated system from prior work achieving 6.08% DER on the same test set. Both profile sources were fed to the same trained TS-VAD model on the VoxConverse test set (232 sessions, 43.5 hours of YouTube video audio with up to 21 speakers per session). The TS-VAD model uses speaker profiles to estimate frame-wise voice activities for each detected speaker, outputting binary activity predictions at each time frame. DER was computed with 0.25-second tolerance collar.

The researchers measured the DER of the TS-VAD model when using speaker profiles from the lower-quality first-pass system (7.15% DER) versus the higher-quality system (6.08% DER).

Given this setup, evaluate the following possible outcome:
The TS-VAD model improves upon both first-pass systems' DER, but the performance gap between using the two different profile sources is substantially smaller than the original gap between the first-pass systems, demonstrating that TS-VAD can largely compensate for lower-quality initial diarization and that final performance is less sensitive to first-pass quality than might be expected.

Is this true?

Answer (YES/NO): YES